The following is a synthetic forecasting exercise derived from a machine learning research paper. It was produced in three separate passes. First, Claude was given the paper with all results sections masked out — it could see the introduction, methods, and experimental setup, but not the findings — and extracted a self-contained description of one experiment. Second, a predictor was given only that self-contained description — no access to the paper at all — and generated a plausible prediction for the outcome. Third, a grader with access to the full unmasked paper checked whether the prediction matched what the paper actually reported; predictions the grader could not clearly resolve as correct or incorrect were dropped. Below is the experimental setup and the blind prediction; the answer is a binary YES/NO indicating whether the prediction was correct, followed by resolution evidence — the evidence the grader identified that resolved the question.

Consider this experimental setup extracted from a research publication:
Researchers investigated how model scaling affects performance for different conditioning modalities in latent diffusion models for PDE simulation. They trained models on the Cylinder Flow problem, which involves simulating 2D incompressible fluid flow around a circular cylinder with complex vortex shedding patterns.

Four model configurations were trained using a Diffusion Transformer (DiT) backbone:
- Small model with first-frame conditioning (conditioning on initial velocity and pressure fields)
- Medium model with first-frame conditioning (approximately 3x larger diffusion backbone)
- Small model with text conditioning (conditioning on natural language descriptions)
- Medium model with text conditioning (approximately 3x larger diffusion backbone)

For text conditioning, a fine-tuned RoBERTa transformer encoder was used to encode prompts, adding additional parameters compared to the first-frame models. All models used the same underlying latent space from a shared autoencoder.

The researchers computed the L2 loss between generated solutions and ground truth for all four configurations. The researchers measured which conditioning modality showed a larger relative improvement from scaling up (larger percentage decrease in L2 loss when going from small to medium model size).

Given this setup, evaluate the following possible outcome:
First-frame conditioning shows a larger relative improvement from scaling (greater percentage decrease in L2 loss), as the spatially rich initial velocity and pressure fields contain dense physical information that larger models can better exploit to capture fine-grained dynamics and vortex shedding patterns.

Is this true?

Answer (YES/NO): NO